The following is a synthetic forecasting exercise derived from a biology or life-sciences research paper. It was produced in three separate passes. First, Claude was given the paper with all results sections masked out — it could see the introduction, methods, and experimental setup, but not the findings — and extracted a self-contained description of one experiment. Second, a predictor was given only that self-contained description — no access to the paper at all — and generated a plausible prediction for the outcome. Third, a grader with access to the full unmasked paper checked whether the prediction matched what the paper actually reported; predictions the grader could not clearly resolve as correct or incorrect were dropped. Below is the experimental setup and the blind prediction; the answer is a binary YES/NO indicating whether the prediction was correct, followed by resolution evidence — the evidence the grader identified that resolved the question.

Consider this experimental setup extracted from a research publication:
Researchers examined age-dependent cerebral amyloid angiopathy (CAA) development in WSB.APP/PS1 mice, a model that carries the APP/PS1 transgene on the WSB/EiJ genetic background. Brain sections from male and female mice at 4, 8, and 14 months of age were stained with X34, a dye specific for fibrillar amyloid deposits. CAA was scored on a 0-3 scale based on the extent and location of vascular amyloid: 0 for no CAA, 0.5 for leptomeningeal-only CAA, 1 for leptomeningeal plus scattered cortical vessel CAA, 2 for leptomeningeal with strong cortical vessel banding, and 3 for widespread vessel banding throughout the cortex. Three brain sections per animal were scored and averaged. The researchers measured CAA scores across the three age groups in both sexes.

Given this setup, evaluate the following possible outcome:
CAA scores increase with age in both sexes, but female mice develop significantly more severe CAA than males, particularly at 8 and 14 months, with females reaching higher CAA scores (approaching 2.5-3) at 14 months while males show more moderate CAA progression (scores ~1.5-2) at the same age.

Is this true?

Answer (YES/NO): NO